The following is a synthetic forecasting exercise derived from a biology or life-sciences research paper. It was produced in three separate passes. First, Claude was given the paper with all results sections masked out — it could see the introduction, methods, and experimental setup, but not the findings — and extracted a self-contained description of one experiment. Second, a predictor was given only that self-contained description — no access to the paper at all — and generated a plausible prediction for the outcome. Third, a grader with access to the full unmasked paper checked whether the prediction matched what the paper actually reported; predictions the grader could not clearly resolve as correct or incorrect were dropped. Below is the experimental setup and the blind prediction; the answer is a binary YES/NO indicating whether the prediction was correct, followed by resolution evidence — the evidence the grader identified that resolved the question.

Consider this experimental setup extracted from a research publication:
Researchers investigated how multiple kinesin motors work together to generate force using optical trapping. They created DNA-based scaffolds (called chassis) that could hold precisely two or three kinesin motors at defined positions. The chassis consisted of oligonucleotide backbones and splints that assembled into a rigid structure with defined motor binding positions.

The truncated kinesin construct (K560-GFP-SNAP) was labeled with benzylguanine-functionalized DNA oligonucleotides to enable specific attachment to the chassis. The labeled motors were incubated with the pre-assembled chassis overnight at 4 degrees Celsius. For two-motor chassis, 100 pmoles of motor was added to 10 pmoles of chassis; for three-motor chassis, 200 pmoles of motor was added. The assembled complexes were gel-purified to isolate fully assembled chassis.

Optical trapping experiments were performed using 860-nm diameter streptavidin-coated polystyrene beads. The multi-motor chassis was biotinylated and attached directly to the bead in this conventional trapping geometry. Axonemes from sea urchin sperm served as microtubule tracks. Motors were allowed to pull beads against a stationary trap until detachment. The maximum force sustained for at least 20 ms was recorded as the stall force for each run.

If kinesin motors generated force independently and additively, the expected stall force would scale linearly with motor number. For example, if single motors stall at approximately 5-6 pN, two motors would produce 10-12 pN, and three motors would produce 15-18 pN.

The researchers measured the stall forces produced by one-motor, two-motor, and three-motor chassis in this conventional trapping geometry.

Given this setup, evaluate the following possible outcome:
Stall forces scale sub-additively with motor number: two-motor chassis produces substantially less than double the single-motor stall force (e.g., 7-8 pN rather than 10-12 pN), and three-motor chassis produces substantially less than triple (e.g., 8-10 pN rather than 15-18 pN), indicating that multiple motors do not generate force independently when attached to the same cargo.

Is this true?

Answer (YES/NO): NO